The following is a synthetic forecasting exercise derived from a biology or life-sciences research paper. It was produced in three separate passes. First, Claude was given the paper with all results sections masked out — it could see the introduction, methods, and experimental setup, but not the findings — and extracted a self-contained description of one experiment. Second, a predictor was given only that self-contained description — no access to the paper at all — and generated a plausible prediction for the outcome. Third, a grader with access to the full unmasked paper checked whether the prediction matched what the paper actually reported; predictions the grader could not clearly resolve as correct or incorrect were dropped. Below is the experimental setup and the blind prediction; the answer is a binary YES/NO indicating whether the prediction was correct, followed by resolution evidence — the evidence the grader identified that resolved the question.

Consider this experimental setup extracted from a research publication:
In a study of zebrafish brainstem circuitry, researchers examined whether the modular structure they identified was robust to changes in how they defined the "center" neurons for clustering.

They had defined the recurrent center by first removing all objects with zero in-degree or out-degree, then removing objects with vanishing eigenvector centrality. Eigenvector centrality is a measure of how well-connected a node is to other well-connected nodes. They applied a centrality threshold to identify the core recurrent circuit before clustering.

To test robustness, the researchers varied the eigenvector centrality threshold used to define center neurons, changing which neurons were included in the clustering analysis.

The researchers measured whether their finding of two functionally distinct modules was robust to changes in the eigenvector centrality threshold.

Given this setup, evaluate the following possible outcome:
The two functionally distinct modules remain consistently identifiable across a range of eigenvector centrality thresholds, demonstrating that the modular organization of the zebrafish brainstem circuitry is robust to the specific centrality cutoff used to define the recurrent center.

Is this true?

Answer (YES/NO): YES